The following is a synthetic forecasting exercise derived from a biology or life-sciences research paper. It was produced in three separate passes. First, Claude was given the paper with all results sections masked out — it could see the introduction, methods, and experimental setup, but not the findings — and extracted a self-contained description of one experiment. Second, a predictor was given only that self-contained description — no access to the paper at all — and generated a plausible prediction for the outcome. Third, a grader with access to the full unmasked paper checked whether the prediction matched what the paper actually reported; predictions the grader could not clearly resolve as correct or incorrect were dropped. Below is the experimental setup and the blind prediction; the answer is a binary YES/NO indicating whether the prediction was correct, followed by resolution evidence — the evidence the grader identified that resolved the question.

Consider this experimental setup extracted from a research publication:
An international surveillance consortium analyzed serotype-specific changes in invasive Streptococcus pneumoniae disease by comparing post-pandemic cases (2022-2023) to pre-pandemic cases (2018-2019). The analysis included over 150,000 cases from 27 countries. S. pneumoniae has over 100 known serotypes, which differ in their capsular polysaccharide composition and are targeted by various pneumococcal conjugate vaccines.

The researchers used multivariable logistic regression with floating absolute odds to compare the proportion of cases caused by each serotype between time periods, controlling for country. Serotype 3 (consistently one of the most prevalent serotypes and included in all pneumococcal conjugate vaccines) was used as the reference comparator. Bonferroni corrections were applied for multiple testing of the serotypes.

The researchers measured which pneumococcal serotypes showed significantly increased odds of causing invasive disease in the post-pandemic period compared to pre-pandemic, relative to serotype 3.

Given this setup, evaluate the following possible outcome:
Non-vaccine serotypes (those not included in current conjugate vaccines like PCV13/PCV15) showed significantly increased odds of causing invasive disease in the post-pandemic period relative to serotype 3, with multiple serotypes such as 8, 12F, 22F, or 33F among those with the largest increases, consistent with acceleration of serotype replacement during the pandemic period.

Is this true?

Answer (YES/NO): NO